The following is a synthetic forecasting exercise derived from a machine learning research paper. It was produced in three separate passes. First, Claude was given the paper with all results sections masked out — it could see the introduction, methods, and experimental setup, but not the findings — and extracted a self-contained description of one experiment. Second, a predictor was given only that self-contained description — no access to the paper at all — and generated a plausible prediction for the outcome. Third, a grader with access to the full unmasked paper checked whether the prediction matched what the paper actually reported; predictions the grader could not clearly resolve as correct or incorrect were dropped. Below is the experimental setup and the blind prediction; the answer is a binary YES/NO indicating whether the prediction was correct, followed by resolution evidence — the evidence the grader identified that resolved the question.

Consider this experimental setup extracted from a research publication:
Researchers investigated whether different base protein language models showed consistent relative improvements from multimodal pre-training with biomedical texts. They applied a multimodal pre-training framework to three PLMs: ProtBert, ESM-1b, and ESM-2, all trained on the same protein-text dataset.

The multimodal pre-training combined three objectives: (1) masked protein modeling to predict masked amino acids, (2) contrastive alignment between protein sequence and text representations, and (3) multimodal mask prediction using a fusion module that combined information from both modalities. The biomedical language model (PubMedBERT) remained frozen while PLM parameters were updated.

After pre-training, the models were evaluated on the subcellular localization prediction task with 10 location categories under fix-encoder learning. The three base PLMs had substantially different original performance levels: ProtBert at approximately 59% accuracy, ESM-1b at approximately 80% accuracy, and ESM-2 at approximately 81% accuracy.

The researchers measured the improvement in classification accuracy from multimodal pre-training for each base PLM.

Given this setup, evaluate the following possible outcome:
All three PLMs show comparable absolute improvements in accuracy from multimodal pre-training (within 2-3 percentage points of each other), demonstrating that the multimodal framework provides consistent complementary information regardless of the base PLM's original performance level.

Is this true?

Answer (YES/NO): NO